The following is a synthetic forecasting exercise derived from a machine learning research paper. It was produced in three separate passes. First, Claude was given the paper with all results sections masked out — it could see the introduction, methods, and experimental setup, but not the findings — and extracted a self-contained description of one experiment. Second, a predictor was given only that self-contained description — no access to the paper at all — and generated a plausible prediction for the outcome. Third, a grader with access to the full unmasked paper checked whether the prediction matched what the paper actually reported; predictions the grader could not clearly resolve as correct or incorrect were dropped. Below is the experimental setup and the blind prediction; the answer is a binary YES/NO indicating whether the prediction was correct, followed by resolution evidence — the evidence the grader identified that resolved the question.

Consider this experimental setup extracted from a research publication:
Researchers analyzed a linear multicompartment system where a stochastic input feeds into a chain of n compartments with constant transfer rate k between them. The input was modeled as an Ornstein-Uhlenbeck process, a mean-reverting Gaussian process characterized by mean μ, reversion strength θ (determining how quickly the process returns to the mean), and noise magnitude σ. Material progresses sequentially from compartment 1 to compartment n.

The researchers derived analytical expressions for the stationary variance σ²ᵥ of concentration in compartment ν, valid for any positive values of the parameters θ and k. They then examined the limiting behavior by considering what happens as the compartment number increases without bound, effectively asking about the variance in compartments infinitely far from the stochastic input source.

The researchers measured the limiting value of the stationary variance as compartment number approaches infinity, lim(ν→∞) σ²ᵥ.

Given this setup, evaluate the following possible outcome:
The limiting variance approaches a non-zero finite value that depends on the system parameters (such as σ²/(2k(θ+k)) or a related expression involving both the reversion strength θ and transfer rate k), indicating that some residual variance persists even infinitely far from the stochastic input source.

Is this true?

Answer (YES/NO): NO